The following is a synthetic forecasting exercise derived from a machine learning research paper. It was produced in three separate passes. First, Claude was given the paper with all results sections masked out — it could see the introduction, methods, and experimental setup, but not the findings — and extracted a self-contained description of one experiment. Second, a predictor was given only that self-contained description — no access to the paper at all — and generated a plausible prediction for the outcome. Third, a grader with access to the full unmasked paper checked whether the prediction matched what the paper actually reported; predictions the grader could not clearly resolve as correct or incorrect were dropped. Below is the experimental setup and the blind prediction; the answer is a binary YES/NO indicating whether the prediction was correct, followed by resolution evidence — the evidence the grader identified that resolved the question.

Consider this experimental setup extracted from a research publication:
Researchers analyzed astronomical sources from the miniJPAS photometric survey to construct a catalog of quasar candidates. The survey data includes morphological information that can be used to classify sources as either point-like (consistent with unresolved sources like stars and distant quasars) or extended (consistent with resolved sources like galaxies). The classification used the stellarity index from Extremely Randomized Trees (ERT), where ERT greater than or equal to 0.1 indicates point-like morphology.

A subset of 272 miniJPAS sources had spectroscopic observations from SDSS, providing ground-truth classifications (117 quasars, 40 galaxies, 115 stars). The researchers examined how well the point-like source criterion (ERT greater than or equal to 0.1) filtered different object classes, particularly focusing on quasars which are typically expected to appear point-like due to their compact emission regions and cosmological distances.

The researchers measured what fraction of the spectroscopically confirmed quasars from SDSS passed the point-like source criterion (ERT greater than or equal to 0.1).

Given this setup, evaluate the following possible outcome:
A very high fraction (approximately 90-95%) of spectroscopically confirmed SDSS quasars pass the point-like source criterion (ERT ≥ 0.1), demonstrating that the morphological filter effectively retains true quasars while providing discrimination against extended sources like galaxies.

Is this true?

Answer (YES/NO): NO